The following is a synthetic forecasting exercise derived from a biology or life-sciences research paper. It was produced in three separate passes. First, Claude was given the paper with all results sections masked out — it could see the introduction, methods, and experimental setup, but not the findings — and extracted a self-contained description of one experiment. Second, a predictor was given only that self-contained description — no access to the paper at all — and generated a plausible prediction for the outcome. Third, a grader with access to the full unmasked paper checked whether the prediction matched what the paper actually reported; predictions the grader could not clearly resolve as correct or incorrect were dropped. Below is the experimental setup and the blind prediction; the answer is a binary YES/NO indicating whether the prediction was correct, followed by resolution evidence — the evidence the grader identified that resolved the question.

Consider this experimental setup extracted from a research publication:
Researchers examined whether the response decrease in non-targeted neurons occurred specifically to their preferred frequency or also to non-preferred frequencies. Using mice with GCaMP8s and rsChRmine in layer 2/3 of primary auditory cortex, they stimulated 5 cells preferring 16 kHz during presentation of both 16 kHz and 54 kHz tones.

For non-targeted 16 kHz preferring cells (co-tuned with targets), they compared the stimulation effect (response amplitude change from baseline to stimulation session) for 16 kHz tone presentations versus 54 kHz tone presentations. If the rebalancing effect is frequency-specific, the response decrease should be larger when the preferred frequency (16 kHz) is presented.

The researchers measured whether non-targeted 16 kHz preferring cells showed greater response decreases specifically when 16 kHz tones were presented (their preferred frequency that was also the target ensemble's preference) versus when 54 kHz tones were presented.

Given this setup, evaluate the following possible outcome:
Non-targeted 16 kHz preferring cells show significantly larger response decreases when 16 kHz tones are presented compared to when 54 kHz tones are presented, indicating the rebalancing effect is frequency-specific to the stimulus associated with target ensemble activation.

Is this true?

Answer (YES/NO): YES